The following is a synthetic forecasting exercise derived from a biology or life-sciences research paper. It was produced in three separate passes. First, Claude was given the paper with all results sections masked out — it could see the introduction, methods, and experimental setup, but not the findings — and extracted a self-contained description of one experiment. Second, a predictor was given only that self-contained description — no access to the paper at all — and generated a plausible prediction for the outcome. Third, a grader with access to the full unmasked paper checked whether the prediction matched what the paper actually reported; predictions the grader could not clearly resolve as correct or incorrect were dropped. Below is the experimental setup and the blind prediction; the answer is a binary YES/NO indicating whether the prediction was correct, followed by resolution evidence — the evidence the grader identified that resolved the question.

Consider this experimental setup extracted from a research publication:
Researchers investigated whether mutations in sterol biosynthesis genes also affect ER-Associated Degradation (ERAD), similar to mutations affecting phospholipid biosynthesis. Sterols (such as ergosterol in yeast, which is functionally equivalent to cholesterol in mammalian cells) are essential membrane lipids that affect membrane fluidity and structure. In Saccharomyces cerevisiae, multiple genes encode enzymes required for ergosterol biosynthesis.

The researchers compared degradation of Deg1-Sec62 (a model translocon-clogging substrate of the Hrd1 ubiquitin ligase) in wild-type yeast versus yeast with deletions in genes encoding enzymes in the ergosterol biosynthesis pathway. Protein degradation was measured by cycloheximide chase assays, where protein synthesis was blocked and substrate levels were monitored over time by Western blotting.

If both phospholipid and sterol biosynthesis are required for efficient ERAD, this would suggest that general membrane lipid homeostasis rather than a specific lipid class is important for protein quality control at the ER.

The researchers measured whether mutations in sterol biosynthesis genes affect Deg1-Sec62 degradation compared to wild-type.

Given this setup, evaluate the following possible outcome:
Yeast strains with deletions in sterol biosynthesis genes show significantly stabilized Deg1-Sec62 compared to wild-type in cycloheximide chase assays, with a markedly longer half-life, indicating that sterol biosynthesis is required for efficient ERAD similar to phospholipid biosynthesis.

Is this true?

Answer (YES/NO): YES